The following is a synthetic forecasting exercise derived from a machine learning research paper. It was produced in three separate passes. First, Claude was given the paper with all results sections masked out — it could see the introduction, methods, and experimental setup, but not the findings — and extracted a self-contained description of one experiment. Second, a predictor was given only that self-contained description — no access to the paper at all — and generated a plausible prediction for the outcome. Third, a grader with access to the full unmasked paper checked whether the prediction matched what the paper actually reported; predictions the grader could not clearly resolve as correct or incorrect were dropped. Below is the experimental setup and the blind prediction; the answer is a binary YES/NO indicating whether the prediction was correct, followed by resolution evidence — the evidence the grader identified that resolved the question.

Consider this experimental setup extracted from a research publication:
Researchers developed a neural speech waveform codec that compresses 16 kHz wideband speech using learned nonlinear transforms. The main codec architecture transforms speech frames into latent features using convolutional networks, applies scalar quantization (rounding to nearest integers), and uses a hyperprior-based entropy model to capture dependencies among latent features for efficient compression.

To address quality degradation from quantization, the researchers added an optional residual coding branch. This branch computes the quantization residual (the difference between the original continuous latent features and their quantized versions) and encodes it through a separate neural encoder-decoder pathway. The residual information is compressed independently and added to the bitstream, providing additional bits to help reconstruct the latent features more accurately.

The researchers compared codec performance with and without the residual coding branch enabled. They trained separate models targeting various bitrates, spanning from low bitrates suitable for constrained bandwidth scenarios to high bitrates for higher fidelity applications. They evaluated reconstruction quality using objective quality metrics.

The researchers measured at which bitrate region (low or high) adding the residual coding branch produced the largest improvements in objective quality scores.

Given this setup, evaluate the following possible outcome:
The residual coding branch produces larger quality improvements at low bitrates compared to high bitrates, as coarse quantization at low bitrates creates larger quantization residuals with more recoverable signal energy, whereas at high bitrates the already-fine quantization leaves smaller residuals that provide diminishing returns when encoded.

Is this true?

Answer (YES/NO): NO